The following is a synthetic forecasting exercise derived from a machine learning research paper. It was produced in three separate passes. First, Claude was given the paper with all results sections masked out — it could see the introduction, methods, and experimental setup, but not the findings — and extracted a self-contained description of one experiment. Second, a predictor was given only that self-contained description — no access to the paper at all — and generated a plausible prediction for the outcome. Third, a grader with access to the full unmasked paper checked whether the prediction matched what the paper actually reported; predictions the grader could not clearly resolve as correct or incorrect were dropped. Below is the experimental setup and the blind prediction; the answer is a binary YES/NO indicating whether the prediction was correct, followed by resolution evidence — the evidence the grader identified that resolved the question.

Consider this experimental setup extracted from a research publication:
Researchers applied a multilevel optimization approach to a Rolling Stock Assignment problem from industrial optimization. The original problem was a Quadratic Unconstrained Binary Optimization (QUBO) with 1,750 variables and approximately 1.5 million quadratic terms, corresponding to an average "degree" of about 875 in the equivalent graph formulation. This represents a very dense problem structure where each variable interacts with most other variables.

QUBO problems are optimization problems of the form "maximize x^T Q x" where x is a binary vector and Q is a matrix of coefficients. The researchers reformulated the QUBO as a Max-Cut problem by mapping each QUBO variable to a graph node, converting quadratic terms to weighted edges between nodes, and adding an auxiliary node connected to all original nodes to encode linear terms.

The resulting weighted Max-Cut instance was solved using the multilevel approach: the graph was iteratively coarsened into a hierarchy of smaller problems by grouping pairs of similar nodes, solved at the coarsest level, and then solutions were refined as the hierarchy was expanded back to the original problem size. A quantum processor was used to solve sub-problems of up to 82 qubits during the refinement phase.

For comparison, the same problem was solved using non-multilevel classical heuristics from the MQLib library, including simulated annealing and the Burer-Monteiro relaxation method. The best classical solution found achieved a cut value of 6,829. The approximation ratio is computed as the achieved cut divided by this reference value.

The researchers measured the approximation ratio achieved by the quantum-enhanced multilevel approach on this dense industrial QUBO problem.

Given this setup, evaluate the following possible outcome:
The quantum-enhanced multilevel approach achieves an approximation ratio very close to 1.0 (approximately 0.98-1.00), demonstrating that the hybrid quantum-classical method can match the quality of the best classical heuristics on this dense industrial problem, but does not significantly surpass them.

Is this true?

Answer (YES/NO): YES